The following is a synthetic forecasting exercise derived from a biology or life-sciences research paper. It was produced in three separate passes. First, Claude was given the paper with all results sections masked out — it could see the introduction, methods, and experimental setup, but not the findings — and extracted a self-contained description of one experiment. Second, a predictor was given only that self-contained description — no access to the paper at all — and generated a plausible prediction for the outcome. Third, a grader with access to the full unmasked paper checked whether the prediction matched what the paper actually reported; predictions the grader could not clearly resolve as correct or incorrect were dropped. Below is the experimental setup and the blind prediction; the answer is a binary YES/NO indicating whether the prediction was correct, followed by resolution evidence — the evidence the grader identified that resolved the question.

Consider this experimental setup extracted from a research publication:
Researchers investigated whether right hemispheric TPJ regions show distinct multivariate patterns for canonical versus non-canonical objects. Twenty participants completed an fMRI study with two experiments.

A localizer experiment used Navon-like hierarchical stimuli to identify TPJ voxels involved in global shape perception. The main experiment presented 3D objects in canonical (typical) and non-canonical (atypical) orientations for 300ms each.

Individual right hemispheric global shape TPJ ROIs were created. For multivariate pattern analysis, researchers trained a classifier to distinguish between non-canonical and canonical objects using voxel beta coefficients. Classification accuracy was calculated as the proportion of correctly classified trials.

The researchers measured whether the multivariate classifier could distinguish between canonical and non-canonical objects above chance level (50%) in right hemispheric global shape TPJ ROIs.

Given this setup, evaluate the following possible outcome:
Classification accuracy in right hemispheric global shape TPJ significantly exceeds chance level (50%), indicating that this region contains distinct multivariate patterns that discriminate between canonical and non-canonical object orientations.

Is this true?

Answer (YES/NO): NO